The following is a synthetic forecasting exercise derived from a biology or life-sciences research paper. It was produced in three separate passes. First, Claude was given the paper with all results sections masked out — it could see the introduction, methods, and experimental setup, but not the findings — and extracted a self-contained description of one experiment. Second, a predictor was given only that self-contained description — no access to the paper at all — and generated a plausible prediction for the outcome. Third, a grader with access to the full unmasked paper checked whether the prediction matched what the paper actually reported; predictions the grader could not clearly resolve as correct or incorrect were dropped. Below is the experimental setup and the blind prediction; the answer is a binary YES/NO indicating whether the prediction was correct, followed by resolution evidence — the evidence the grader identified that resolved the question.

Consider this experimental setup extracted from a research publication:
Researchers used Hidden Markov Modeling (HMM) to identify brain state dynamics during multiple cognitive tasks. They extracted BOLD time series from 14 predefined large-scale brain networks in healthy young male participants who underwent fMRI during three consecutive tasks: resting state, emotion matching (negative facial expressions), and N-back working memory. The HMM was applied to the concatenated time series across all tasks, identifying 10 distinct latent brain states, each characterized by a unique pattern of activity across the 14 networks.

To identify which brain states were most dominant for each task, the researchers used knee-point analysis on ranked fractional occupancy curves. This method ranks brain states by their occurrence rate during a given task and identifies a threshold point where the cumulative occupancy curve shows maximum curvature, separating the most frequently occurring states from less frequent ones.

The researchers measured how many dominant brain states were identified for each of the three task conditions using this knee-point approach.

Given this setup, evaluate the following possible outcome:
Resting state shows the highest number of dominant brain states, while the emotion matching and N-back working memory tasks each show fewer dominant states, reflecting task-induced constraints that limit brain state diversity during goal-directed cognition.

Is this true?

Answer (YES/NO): YES